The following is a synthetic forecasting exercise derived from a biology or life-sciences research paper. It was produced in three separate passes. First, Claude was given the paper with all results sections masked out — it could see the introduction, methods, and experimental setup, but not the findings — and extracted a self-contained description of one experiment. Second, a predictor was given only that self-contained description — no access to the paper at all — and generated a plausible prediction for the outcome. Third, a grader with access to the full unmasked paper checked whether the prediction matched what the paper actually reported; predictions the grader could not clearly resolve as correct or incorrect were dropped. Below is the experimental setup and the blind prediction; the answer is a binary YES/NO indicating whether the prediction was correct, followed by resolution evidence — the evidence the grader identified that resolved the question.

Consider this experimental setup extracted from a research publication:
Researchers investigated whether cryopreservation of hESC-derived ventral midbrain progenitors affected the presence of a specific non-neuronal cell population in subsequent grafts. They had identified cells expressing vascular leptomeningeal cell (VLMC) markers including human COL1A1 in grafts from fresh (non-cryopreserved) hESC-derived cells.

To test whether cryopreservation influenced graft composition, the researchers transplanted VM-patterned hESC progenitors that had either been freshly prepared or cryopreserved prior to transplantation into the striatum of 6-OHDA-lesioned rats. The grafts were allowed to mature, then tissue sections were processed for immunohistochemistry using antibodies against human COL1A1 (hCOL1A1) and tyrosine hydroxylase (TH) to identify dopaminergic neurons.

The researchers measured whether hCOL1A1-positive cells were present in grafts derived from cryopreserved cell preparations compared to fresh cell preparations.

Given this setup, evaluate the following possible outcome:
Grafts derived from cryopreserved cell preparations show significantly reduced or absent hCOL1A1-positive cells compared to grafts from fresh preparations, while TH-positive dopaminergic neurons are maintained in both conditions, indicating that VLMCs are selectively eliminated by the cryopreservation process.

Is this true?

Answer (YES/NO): NO